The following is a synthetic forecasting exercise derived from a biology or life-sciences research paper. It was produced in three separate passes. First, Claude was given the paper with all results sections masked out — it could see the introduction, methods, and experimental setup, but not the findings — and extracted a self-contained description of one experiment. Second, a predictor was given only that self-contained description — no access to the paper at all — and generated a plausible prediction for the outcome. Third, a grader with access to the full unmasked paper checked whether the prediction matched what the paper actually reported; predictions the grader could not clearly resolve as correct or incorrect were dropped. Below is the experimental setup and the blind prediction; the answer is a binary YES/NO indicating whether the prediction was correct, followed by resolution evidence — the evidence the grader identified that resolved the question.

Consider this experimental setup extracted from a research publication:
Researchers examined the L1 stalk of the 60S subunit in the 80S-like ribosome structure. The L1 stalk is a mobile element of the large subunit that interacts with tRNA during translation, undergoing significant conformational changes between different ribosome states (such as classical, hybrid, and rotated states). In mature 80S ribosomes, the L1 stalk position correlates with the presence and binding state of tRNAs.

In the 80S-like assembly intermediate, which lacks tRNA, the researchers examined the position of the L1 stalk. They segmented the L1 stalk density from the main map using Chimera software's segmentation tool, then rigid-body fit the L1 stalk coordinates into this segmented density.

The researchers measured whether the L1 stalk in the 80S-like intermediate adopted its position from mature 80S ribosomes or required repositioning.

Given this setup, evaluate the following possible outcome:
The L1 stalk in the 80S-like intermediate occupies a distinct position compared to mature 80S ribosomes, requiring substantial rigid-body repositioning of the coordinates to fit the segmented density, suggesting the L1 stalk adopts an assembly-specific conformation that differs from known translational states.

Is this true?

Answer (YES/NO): NO